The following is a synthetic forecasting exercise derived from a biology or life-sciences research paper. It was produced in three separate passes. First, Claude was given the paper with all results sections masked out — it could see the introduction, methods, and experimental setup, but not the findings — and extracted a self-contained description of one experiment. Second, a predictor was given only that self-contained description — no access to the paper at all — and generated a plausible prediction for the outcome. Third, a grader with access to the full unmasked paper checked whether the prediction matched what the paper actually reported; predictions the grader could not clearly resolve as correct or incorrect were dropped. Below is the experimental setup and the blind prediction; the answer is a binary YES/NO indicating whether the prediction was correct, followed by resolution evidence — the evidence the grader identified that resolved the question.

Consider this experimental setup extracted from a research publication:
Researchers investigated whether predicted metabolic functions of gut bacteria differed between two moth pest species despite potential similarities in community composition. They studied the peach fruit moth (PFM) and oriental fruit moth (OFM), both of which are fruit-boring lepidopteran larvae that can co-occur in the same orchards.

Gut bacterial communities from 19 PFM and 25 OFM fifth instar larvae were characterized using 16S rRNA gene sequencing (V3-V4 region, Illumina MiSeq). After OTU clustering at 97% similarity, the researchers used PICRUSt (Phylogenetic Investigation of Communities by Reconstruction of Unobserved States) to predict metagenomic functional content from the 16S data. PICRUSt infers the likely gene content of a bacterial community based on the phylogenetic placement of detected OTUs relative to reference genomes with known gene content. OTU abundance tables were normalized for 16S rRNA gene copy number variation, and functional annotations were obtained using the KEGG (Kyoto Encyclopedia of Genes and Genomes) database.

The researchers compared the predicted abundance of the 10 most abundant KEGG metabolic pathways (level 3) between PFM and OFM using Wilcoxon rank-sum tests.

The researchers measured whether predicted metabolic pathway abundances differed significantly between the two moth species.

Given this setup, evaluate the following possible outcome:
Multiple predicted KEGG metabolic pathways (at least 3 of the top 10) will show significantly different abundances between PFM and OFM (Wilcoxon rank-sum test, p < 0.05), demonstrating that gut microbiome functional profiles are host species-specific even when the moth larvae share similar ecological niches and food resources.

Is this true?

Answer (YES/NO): YES